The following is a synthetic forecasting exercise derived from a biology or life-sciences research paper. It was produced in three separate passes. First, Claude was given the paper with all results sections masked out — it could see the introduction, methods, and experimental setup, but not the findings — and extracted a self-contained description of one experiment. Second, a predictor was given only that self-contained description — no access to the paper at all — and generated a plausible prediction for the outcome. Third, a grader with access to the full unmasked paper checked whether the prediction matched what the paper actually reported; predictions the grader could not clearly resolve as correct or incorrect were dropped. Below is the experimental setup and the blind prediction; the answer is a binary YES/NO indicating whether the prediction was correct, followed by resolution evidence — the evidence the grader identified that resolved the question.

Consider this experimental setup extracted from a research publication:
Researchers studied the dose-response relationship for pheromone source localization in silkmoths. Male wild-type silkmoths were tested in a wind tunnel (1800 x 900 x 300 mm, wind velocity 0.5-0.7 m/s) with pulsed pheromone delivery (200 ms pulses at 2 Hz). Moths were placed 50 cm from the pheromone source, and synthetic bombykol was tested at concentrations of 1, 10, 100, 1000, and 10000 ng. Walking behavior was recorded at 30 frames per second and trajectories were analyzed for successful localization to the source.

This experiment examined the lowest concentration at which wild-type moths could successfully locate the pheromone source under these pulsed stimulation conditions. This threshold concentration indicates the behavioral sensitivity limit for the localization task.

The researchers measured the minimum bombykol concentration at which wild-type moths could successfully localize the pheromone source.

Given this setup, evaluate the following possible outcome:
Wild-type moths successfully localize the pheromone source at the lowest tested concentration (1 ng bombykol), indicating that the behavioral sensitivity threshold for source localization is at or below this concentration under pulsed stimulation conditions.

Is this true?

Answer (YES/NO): YES